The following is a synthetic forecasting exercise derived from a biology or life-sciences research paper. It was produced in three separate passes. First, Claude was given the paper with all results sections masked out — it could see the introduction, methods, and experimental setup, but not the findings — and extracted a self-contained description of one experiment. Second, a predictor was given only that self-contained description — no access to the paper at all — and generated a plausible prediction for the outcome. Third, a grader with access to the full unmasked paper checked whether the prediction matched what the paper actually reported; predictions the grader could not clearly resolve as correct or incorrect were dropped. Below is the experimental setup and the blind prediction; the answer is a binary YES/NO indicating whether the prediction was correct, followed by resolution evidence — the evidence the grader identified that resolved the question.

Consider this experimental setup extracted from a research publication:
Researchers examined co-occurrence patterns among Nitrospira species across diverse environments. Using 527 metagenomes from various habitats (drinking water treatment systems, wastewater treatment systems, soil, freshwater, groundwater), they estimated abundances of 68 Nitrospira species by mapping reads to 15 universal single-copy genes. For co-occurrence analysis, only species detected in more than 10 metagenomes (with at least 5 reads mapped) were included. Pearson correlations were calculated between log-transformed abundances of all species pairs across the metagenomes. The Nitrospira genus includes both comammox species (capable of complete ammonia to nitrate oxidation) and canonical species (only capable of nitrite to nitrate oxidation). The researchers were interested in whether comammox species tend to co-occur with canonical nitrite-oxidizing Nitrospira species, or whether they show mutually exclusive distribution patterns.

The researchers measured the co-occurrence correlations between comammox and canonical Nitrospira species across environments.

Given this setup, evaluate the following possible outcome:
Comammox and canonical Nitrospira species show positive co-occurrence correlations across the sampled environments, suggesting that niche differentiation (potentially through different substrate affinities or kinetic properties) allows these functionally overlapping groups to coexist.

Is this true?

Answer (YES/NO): YES